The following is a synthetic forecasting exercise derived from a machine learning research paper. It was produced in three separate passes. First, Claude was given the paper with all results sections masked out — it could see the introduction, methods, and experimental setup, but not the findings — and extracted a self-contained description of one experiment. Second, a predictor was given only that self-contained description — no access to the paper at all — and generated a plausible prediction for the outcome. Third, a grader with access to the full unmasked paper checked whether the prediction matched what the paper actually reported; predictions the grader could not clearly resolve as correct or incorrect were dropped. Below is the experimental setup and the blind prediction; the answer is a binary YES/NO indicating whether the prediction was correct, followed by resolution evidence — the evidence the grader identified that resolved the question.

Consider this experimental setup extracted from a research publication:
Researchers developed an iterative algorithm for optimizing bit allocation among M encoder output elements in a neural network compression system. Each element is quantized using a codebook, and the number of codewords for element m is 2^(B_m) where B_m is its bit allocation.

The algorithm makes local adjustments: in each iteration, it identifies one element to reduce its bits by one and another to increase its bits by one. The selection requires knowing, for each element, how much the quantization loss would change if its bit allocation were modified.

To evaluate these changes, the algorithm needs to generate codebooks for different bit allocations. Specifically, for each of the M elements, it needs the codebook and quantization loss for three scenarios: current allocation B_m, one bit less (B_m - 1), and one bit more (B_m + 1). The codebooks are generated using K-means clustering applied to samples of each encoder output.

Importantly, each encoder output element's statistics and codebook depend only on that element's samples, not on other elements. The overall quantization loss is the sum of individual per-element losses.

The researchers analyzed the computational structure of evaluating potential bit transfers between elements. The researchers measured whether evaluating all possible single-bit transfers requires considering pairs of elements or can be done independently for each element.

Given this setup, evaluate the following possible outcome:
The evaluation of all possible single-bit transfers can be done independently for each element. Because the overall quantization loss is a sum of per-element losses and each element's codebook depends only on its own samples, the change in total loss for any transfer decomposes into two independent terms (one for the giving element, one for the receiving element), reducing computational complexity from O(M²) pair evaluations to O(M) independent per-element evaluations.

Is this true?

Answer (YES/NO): YES